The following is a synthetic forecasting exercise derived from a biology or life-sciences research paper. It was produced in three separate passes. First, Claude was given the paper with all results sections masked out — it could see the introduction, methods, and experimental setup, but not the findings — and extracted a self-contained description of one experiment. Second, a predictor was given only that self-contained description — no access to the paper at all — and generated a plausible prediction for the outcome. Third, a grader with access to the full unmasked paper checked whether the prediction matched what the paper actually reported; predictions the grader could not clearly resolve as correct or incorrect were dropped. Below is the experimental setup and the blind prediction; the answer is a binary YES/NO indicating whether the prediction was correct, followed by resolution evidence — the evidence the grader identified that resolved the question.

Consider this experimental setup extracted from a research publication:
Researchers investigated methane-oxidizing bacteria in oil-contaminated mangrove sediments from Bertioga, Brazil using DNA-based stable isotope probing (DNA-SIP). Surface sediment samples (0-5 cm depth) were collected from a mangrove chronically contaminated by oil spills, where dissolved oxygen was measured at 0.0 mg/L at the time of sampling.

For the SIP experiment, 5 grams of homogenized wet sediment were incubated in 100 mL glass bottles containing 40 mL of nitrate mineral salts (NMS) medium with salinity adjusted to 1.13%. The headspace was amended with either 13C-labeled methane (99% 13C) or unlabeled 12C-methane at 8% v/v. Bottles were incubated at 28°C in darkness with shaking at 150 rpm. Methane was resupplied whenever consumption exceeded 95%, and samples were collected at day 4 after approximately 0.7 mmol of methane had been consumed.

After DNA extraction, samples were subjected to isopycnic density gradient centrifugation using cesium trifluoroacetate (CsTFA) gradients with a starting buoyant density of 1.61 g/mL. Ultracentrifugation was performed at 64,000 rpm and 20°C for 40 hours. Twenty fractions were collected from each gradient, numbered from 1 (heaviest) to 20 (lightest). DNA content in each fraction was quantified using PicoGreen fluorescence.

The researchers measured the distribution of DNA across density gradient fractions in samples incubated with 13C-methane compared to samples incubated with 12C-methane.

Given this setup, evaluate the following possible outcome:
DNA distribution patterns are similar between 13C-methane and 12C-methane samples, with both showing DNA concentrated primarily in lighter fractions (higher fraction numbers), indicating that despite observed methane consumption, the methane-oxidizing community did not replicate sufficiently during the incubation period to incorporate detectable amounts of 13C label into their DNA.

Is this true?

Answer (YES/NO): NO